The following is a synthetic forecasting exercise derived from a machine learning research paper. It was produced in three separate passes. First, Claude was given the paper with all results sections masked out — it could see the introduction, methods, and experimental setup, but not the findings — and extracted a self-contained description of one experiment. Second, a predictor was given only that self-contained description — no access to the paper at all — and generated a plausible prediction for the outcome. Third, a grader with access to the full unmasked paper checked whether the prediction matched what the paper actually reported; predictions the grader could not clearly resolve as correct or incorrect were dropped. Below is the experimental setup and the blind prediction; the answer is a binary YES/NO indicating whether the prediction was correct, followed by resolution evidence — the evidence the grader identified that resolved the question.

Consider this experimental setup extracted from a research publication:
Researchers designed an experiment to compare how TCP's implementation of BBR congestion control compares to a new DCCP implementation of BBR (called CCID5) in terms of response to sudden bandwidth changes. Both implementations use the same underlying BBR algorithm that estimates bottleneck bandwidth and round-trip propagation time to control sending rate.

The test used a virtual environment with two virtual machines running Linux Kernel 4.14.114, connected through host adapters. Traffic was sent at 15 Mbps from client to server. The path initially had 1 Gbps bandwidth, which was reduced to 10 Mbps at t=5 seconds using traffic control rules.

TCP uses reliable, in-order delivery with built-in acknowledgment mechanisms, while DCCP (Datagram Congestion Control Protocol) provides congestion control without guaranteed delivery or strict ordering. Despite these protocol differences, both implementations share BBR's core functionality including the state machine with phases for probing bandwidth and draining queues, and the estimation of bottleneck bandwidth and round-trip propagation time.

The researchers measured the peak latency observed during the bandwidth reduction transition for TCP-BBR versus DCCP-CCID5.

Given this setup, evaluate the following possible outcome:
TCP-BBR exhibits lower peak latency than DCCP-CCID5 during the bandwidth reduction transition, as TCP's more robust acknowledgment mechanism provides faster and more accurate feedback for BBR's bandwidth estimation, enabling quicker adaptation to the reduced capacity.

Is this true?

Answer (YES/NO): NO